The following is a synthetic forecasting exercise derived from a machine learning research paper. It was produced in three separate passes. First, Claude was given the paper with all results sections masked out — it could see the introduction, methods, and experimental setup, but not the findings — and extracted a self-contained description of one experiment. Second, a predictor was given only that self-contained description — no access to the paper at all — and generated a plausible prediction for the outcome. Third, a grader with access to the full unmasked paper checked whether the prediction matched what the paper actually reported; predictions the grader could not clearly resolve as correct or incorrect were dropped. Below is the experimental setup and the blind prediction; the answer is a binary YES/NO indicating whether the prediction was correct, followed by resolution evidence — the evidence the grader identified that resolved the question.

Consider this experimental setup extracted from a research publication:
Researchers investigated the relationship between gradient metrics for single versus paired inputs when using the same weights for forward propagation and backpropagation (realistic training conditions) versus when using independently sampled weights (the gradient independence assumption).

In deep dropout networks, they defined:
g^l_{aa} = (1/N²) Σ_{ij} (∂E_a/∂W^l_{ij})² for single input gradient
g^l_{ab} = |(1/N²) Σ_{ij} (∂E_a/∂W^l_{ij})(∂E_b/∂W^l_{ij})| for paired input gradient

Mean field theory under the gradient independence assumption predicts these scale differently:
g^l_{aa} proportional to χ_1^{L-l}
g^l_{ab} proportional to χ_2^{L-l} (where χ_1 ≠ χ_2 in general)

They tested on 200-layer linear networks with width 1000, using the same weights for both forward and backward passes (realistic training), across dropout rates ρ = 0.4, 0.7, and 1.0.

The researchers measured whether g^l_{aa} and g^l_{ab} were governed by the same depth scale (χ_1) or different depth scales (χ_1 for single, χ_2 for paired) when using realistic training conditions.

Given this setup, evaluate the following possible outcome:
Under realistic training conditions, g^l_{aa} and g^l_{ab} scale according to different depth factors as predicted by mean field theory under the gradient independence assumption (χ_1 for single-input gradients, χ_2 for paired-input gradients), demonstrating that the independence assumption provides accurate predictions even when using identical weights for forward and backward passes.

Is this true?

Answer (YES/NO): NO